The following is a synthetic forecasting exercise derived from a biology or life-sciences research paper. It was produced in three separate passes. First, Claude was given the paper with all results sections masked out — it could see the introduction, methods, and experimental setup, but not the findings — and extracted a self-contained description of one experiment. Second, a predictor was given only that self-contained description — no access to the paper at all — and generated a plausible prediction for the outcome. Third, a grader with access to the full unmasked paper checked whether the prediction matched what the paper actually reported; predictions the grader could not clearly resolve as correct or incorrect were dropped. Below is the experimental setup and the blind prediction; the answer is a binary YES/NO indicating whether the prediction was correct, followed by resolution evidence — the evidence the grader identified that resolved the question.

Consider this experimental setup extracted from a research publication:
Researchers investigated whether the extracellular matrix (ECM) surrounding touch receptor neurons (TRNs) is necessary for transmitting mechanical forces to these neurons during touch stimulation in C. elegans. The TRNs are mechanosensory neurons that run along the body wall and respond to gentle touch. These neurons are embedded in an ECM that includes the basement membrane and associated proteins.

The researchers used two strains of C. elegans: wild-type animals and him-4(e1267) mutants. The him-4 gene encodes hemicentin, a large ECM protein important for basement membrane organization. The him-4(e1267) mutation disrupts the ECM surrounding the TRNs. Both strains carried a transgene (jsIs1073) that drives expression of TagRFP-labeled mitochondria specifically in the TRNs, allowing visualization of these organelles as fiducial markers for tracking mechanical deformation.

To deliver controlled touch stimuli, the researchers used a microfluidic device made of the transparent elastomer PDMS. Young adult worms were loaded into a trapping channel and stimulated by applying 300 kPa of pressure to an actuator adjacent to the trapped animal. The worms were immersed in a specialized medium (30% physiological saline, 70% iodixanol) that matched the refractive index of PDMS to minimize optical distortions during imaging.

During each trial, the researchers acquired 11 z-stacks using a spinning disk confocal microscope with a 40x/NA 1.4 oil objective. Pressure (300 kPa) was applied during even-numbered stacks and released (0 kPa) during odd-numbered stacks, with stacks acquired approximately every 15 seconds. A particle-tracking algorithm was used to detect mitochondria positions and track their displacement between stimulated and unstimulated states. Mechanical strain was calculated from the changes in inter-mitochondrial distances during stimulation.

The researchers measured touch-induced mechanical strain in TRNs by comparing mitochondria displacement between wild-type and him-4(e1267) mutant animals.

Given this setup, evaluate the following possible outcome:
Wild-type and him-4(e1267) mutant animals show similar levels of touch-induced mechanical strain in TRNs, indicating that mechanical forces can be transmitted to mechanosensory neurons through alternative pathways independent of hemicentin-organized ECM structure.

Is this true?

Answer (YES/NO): YES